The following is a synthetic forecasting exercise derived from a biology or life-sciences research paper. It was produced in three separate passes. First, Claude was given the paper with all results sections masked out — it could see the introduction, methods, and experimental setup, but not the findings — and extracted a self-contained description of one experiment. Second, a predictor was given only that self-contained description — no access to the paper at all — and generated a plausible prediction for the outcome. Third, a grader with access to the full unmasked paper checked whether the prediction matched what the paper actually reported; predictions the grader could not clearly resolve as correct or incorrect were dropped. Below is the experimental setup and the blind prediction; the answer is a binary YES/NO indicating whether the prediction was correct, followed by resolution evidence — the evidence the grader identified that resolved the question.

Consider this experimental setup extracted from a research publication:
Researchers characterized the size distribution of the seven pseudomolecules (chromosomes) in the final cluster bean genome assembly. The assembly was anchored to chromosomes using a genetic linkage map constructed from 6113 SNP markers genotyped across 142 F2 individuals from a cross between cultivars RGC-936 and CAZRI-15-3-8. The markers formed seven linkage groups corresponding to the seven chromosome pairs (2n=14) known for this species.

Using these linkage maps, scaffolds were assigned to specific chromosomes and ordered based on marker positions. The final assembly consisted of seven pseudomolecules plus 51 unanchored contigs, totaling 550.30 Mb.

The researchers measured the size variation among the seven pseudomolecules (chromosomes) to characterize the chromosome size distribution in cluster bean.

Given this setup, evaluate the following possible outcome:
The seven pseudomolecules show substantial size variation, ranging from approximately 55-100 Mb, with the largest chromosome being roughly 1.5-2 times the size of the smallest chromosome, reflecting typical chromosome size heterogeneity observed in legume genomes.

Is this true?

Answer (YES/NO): YES